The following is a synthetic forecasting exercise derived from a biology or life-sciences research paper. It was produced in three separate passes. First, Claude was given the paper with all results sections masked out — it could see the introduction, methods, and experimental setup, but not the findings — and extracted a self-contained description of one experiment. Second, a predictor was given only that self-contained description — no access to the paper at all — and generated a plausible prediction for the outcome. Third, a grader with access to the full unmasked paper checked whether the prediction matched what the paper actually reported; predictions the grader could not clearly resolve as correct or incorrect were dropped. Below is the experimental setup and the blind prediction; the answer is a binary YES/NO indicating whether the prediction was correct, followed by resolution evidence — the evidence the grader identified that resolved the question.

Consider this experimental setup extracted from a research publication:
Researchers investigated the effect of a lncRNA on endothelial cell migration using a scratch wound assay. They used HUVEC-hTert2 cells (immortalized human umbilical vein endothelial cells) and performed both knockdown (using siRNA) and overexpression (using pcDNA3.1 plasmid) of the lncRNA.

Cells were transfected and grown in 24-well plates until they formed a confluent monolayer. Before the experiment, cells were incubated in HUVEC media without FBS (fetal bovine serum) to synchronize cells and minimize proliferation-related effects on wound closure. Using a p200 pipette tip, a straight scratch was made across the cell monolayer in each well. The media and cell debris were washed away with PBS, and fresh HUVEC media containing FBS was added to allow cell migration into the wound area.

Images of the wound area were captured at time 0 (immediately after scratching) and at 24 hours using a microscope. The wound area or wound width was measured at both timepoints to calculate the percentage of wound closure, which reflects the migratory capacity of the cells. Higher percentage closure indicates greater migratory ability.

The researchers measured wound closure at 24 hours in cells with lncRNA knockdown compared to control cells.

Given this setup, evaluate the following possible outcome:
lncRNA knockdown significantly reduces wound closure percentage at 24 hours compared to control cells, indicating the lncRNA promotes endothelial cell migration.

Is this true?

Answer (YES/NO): NO